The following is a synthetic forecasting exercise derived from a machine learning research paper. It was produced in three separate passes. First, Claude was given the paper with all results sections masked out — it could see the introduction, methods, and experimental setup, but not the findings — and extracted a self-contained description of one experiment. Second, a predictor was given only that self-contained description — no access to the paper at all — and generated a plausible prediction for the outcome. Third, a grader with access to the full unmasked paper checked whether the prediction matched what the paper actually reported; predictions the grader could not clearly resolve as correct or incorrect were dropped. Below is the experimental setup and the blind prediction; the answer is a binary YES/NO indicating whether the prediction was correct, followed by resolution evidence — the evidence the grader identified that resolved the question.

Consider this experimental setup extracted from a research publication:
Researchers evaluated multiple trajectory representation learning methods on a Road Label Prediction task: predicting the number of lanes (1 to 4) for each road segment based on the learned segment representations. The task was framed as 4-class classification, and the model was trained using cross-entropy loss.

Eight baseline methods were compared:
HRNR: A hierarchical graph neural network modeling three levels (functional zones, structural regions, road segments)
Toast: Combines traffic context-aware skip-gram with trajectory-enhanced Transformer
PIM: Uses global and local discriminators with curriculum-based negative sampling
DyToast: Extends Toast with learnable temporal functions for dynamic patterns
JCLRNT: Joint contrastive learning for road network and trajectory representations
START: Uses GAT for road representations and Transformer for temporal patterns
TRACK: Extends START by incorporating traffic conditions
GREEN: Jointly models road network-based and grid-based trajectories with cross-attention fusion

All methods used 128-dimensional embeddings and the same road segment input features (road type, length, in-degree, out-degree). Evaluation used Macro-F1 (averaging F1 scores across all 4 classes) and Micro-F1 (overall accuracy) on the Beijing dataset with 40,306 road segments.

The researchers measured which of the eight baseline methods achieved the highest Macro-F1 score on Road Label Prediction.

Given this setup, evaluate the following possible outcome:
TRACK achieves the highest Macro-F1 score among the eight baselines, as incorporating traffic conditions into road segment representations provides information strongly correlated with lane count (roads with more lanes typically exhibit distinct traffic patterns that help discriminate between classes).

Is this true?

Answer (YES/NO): NO